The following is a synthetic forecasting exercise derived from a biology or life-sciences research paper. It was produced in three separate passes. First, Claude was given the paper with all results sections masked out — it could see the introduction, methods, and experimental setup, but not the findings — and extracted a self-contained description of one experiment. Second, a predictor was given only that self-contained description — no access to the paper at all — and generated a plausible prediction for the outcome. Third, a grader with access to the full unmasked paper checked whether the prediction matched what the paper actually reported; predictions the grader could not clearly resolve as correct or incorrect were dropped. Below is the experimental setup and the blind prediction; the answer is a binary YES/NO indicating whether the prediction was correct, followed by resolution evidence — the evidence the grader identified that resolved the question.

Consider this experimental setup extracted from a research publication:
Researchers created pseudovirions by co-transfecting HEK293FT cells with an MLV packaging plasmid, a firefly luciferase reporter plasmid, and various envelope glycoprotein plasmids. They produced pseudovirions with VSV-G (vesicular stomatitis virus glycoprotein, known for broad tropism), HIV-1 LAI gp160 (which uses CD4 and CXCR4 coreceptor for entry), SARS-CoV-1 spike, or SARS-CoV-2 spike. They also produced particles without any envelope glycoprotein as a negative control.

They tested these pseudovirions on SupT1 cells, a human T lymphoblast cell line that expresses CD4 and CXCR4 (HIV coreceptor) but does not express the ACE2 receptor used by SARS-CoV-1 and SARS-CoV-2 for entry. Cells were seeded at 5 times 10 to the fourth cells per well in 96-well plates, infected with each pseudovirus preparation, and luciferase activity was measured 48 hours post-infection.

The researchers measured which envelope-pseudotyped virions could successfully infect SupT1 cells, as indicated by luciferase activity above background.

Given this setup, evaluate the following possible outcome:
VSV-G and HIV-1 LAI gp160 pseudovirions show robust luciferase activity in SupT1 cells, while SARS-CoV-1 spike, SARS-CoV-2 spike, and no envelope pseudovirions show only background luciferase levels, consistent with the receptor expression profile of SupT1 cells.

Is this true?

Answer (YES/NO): YES